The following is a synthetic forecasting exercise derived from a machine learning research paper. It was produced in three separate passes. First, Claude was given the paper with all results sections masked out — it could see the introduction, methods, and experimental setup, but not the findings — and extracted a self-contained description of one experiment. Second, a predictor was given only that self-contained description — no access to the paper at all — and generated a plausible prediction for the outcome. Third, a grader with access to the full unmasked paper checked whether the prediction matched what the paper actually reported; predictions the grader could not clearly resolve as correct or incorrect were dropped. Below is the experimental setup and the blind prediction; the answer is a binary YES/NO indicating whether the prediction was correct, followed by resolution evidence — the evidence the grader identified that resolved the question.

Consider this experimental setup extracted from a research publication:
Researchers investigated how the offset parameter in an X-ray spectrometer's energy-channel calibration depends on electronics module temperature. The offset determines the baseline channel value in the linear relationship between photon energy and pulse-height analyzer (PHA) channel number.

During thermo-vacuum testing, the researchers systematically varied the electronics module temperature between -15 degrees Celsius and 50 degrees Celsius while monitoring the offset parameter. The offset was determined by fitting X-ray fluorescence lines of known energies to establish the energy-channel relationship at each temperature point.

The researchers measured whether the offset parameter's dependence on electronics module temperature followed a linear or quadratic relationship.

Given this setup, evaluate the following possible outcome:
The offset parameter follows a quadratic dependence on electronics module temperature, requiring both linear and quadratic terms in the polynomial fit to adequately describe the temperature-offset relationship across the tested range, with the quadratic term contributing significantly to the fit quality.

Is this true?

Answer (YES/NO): YES